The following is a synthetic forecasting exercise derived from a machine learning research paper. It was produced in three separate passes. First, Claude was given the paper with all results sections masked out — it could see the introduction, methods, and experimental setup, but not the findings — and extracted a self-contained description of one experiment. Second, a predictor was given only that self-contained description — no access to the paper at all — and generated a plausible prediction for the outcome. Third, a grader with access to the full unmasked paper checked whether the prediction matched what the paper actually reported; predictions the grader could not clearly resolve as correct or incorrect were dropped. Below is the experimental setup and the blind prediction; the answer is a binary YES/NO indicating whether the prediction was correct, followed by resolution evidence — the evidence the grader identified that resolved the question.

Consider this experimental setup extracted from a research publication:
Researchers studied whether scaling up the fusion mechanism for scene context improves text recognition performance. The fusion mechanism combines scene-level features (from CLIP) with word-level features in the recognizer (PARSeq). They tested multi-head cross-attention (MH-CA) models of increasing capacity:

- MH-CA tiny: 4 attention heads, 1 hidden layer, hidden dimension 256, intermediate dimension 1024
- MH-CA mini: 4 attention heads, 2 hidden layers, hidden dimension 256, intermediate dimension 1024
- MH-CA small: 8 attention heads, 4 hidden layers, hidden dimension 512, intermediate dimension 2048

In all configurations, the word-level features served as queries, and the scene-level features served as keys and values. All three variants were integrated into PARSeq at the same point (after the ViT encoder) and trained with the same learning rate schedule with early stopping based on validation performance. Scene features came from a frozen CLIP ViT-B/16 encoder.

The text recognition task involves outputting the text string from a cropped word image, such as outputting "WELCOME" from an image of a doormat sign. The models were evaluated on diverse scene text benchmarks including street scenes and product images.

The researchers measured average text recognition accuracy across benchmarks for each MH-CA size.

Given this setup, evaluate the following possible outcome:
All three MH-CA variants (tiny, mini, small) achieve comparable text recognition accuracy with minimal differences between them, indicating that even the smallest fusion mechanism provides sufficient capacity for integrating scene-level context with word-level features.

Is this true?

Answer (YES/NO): NO